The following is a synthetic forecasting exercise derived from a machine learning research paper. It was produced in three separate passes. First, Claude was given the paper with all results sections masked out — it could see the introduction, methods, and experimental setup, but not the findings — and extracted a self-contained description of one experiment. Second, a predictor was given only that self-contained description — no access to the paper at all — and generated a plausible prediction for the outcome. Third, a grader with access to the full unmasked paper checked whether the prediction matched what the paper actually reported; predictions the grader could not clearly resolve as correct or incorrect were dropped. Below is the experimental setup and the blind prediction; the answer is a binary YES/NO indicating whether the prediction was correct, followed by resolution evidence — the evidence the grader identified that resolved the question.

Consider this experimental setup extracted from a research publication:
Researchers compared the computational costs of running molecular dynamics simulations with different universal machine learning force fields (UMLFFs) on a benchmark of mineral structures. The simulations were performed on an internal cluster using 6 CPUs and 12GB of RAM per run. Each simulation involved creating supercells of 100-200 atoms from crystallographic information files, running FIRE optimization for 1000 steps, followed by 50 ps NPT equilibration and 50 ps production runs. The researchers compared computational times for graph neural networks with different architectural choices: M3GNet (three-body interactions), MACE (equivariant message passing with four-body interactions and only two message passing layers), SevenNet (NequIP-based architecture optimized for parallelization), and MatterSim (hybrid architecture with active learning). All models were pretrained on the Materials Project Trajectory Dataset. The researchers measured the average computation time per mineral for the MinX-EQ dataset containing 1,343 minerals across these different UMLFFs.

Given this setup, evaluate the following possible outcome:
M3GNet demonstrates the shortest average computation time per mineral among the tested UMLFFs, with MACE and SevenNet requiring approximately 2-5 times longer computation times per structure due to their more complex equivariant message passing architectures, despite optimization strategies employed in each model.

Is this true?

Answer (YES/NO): NO